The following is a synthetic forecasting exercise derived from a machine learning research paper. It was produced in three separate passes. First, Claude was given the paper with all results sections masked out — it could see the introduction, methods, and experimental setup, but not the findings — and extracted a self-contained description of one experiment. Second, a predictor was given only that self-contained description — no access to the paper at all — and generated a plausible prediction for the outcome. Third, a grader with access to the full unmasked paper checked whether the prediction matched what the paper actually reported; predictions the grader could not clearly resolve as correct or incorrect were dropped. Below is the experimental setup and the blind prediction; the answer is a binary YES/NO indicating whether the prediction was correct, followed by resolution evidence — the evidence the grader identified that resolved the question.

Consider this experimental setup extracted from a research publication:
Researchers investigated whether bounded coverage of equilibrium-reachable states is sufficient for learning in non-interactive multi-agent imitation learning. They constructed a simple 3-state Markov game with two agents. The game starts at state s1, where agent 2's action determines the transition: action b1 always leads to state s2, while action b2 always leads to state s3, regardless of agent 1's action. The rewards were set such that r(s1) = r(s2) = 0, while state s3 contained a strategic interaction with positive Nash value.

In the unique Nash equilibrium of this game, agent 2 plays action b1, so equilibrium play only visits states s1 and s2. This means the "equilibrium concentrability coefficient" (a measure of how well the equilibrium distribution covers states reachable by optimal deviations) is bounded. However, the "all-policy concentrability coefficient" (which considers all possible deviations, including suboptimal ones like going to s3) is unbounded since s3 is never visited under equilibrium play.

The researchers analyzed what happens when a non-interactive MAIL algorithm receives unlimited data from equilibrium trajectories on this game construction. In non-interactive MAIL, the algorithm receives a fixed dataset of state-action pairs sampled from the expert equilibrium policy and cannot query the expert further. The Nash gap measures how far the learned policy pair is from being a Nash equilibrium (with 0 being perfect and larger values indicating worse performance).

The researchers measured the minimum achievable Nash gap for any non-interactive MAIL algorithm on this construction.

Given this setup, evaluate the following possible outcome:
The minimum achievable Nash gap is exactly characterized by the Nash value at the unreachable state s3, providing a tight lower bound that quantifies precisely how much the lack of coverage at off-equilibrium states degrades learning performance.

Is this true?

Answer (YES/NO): NO